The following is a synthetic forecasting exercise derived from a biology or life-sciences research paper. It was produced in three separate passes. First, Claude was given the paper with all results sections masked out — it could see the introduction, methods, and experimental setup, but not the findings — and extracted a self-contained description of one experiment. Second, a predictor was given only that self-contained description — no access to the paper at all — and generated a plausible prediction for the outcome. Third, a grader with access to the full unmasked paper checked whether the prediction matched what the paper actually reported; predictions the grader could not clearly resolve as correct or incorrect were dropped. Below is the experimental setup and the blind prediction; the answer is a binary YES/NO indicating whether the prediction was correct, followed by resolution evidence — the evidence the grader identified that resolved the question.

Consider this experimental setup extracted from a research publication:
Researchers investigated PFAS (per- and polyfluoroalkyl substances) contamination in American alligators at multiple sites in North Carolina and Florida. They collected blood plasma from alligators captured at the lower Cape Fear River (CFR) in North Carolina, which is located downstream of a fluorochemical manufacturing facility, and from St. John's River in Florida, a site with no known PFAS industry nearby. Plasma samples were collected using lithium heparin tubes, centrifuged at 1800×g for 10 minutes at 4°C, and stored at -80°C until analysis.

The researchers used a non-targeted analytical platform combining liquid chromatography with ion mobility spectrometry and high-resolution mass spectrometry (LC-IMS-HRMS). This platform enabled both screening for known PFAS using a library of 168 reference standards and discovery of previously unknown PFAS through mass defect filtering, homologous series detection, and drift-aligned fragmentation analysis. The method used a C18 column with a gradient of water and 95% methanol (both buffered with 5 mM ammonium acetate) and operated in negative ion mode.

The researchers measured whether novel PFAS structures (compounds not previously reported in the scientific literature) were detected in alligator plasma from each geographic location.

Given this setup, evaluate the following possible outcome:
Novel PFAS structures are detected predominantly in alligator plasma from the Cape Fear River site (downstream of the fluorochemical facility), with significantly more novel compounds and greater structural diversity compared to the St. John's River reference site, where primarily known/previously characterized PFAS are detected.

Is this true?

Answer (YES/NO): YES